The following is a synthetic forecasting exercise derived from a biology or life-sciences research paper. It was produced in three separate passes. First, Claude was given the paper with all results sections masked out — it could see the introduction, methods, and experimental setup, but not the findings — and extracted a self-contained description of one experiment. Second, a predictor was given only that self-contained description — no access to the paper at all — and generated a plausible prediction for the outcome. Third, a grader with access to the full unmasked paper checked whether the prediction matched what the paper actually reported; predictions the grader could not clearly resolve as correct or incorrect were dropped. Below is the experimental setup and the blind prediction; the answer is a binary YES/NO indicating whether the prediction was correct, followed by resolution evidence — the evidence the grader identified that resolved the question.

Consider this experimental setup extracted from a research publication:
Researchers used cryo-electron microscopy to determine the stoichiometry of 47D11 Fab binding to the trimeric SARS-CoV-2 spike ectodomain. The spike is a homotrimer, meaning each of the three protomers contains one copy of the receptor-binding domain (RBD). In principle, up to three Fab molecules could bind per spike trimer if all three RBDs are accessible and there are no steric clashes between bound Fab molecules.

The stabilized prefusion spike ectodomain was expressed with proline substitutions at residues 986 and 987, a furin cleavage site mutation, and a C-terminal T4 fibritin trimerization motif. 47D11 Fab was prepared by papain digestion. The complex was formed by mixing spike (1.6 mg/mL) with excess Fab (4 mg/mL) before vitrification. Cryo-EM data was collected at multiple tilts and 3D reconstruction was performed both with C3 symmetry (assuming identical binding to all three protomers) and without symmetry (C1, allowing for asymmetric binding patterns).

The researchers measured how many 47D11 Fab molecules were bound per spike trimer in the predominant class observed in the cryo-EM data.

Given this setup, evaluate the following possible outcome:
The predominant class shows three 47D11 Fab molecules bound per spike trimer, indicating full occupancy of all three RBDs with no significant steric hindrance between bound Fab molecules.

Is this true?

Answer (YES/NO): NO